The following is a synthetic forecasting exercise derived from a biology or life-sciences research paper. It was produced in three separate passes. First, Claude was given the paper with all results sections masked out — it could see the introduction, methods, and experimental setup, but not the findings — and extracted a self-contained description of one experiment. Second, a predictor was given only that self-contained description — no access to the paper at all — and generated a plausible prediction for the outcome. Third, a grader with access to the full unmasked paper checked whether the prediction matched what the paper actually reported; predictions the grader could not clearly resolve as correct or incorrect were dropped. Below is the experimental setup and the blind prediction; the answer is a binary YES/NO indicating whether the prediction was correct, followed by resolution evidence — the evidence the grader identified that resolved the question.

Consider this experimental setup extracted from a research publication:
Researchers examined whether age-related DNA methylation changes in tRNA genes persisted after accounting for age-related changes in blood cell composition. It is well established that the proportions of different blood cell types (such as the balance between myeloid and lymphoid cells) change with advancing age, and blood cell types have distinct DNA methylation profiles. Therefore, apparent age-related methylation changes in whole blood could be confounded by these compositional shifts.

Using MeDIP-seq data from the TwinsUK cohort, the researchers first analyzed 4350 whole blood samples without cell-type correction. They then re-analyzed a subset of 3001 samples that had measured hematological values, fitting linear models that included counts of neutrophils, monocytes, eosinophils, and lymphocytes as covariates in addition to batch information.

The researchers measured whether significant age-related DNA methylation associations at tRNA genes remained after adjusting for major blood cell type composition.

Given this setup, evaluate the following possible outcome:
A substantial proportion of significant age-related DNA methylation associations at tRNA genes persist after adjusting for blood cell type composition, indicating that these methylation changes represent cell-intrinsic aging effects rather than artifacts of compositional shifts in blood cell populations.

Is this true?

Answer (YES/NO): NO